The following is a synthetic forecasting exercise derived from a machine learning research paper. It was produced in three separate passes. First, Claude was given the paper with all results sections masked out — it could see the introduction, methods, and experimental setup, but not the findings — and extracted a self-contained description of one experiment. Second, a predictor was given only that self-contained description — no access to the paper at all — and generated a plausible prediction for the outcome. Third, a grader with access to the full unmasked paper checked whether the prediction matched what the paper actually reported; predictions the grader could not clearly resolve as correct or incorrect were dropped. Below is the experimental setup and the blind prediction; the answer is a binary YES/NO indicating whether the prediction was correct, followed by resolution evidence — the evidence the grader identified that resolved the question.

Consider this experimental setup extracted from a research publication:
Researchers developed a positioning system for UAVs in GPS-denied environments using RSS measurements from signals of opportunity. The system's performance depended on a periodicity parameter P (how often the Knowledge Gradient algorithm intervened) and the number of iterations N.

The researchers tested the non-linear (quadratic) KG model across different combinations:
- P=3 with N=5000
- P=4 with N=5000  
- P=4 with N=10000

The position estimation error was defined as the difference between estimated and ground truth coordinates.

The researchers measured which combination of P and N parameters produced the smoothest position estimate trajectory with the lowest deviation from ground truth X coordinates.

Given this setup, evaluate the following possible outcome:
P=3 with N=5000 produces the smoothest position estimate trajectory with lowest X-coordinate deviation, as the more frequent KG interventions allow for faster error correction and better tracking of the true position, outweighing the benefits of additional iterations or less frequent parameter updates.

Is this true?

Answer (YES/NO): NO